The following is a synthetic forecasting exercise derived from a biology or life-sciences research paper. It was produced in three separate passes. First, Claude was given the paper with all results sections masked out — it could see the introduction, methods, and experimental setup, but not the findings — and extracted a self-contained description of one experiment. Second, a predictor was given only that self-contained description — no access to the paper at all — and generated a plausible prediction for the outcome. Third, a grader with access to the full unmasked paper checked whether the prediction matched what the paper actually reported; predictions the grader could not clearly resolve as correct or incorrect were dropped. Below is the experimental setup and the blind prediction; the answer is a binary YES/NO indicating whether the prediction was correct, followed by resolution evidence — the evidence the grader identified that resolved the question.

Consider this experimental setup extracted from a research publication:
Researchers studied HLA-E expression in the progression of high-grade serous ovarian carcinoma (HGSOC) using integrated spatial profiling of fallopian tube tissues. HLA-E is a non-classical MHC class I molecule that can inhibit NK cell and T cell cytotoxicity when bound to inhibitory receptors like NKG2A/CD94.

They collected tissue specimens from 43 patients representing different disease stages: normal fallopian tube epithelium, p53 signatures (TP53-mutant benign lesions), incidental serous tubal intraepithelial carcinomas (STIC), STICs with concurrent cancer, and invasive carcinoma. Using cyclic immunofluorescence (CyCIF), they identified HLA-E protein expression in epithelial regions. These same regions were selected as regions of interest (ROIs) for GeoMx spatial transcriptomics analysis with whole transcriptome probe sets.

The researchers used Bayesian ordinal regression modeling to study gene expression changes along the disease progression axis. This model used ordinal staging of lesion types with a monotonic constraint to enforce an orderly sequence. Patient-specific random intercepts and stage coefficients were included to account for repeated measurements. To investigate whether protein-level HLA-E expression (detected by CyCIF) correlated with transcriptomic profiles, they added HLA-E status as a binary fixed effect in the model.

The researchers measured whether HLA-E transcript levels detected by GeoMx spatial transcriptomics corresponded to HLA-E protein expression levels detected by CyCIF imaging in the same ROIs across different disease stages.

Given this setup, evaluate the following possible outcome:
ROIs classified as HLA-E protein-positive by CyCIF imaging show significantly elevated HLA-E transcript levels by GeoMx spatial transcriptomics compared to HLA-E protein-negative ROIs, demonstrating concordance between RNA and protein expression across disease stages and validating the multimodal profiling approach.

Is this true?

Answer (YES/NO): YES